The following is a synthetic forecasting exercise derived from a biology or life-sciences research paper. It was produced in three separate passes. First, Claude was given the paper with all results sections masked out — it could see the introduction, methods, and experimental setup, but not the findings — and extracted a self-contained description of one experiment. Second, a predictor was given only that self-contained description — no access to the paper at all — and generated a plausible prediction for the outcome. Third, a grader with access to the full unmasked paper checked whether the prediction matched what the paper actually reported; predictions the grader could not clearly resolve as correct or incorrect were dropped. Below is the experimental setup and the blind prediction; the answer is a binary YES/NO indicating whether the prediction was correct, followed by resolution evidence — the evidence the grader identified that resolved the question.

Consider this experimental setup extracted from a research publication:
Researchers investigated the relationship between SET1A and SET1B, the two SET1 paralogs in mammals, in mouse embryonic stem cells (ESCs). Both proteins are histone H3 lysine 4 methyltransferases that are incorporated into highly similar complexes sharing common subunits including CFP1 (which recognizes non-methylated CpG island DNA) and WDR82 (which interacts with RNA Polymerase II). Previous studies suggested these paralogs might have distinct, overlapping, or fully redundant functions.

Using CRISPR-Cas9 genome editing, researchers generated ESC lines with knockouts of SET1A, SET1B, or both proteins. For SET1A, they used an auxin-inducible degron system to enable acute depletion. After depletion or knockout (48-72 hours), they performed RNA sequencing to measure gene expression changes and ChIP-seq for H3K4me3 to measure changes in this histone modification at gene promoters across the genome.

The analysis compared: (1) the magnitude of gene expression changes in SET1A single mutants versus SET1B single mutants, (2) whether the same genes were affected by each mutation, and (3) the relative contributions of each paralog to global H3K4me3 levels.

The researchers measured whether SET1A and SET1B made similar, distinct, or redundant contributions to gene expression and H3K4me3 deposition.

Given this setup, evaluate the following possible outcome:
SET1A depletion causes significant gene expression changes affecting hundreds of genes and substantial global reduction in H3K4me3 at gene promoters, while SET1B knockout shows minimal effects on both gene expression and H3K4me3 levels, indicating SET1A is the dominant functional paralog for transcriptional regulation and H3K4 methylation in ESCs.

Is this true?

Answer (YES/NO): NO